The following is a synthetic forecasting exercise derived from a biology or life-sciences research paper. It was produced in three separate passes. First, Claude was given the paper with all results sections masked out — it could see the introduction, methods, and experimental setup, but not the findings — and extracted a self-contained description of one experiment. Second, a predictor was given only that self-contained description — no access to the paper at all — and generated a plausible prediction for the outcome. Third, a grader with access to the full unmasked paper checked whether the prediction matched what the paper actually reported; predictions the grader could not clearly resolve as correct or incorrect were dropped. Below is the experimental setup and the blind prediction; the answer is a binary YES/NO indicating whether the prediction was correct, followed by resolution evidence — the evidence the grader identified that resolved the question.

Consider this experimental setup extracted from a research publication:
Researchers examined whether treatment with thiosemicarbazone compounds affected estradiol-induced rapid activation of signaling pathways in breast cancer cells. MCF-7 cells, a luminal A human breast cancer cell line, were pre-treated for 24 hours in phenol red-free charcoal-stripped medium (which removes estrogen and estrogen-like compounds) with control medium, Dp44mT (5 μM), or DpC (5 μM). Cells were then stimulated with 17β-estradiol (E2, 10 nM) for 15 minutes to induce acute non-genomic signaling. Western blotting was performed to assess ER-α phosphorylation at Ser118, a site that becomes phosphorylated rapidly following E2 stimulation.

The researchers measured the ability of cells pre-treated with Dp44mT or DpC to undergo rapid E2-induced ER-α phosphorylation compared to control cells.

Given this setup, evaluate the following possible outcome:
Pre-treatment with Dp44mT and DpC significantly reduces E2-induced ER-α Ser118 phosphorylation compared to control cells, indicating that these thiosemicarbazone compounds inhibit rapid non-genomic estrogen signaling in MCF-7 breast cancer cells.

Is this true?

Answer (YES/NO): YES